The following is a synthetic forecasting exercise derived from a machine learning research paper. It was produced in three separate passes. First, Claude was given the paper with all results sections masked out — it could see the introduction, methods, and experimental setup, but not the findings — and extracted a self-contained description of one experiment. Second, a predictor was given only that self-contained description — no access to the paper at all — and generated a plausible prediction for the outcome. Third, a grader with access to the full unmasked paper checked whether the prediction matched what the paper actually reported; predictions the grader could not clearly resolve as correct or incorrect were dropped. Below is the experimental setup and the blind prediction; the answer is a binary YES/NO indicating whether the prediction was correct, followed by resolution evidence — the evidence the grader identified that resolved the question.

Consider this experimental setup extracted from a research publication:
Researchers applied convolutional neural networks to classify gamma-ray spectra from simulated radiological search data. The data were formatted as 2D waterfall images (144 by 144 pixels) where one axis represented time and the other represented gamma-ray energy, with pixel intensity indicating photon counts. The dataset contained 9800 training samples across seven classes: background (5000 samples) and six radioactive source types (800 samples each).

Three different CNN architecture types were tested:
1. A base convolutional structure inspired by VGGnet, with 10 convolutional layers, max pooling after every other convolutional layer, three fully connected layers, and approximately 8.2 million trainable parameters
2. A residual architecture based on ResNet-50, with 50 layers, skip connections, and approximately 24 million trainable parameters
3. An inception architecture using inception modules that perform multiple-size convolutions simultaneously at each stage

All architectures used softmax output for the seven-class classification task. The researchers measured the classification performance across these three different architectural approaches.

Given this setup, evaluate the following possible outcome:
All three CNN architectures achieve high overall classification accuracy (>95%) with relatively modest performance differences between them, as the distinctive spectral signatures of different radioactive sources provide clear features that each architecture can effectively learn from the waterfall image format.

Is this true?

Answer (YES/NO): NO